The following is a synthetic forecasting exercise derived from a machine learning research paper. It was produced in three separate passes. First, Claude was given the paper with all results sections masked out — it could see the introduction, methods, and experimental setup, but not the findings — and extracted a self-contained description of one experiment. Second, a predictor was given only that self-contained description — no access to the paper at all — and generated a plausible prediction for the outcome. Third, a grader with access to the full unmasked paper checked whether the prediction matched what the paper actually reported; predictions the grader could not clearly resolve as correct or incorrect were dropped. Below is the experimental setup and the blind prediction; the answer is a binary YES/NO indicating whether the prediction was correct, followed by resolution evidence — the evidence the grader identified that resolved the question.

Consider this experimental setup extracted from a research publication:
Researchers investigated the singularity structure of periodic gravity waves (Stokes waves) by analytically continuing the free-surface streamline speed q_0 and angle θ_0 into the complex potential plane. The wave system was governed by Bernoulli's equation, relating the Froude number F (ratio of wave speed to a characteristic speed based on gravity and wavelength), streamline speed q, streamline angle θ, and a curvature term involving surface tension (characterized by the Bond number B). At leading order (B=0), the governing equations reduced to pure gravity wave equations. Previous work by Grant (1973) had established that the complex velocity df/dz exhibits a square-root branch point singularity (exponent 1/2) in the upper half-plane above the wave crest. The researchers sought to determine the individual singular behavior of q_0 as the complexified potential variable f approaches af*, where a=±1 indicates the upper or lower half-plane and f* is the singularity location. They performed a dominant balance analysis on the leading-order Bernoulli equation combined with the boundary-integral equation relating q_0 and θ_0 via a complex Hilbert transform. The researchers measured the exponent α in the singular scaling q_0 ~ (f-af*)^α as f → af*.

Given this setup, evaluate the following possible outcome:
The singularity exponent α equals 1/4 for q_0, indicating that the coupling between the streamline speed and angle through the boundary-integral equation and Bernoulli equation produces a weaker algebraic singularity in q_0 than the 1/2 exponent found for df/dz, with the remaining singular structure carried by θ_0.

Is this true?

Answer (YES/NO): YES